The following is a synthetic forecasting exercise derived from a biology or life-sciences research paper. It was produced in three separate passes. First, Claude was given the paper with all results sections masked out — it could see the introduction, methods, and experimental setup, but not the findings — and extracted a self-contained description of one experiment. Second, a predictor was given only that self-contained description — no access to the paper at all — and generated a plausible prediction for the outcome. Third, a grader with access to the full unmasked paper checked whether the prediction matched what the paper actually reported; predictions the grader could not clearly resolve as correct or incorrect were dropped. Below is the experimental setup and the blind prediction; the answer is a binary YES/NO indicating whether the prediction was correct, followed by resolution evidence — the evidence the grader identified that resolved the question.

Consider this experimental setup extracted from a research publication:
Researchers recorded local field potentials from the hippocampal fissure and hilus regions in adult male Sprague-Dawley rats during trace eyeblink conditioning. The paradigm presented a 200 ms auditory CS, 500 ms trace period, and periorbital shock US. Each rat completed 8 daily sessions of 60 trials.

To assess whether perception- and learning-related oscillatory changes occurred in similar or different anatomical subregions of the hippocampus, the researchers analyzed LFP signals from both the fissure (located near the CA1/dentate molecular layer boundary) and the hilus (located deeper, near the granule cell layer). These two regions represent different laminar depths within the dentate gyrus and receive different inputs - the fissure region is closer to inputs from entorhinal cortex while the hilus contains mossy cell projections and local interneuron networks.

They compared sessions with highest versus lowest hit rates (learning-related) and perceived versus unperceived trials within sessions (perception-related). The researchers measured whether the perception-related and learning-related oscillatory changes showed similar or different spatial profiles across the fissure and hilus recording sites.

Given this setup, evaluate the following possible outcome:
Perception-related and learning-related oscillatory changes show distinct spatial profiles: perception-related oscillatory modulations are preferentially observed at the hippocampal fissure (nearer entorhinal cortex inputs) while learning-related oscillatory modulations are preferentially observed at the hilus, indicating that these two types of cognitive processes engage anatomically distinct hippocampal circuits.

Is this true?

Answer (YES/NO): NO